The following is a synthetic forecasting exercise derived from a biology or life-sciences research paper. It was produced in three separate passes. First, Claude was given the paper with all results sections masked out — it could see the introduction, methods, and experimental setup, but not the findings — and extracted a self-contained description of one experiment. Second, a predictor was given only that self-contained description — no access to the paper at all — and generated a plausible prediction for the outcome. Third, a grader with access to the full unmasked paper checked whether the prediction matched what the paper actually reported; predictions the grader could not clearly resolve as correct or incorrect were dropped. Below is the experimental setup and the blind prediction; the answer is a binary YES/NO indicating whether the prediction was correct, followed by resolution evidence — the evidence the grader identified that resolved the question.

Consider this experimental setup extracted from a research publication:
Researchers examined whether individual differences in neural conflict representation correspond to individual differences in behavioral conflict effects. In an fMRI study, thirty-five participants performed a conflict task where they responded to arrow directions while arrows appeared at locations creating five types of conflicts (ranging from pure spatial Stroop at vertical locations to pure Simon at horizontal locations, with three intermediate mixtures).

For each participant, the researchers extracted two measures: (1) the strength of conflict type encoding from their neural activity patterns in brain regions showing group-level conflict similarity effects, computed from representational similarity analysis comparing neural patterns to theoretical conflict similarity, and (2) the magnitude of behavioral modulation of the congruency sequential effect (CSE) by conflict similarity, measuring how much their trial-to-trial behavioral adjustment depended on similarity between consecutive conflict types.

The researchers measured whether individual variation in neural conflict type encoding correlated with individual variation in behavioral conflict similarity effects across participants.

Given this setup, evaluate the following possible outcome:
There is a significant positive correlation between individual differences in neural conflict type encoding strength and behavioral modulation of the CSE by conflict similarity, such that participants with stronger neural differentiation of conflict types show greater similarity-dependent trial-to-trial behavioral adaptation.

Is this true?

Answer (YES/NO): YES